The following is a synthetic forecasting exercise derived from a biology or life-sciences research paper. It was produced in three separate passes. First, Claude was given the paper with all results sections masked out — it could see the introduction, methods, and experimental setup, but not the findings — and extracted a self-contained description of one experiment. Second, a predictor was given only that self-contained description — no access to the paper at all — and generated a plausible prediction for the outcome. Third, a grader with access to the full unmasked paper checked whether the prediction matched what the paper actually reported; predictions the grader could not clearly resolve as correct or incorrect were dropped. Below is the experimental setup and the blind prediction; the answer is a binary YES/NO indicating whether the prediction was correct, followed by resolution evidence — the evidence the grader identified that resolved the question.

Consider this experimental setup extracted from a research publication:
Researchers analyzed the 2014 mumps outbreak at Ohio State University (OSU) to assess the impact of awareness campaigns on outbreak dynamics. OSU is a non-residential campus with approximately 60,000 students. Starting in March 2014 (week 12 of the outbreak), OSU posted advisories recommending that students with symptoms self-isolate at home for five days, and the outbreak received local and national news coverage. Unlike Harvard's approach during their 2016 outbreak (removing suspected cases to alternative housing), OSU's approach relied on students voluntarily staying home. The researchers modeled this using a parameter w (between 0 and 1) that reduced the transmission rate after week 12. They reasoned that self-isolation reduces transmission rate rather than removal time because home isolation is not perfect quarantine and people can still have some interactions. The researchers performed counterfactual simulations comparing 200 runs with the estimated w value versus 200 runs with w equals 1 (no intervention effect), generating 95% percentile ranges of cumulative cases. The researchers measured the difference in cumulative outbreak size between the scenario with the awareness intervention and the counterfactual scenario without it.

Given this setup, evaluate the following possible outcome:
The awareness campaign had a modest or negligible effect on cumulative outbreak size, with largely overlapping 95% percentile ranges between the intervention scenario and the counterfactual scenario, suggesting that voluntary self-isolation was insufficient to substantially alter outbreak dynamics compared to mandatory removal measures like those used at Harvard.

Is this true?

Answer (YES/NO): NO